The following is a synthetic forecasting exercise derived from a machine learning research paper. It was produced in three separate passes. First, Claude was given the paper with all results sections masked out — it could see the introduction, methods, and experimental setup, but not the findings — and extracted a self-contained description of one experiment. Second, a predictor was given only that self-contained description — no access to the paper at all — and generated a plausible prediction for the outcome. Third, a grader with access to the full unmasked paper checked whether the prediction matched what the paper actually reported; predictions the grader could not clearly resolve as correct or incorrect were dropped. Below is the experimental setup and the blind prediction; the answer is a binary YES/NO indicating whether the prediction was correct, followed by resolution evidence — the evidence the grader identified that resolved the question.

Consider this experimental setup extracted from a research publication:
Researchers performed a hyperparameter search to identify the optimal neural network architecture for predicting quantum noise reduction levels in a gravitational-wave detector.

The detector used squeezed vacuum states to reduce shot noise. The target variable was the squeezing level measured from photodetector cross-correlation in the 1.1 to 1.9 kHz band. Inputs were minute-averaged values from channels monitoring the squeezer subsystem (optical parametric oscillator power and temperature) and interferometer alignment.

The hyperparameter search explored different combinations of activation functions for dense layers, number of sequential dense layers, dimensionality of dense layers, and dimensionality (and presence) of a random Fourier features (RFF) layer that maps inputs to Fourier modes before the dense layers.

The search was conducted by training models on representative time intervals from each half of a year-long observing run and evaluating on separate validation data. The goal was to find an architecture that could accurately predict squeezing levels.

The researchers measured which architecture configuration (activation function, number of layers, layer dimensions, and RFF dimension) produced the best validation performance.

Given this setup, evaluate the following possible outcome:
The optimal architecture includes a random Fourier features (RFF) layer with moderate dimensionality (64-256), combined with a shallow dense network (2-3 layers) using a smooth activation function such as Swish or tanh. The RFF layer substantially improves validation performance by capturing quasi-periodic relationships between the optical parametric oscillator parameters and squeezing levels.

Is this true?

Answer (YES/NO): NO